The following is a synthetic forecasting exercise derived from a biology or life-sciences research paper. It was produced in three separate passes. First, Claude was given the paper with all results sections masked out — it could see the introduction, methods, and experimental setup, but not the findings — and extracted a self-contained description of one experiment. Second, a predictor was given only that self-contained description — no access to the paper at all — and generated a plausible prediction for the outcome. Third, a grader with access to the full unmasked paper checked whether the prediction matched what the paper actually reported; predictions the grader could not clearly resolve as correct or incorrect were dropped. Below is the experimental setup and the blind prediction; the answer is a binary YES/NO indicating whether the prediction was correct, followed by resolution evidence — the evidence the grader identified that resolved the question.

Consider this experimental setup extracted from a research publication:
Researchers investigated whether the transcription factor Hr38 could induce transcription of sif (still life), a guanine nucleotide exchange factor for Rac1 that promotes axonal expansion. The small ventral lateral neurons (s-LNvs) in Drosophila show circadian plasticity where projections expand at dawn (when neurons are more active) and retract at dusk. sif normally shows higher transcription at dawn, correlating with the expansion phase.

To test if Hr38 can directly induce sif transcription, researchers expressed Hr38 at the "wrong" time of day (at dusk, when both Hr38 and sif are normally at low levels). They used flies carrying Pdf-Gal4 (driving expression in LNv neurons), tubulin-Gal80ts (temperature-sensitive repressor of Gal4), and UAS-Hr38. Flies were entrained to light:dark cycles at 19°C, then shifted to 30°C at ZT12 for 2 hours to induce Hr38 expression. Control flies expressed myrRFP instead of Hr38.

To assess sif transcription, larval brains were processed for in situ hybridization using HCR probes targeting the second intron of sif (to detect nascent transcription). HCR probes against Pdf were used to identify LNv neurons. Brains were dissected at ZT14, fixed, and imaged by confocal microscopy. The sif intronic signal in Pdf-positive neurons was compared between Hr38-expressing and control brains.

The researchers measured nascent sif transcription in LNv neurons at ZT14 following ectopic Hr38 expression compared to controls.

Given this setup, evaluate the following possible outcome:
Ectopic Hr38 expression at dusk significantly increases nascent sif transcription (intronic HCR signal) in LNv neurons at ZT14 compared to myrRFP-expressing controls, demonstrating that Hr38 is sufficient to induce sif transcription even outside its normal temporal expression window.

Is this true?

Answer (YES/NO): YES